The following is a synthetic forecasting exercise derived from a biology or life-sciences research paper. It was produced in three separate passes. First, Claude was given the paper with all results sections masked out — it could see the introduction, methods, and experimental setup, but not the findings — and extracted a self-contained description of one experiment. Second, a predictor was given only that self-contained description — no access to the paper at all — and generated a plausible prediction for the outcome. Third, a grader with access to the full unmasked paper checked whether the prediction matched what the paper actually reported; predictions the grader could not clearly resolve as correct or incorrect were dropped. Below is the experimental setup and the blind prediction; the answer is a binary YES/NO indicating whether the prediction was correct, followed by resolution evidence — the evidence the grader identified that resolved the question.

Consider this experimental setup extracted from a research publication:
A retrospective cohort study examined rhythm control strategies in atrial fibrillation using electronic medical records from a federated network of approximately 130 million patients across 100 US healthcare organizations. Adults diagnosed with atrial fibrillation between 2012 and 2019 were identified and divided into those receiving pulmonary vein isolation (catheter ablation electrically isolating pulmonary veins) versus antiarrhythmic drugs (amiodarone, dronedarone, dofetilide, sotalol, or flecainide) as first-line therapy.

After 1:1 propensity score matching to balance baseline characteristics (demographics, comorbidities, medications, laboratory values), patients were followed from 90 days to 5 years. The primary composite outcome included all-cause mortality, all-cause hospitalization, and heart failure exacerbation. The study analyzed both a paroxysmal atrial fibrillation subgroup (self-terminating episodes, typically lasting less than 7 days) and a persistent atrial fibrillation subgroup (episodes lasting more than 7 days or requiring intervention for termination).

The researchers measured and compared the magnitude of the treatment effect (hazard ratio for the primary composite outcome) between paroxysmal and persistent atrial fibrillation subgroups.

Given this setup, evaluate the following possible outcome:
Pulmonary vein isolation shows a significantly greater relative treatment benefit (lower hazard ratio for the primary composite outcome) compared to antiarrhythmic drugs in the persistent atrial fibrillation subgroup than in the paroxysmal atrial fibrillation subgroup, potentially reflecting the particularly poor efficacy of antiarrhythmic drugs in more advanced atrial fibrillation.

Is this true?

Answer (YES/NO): NO